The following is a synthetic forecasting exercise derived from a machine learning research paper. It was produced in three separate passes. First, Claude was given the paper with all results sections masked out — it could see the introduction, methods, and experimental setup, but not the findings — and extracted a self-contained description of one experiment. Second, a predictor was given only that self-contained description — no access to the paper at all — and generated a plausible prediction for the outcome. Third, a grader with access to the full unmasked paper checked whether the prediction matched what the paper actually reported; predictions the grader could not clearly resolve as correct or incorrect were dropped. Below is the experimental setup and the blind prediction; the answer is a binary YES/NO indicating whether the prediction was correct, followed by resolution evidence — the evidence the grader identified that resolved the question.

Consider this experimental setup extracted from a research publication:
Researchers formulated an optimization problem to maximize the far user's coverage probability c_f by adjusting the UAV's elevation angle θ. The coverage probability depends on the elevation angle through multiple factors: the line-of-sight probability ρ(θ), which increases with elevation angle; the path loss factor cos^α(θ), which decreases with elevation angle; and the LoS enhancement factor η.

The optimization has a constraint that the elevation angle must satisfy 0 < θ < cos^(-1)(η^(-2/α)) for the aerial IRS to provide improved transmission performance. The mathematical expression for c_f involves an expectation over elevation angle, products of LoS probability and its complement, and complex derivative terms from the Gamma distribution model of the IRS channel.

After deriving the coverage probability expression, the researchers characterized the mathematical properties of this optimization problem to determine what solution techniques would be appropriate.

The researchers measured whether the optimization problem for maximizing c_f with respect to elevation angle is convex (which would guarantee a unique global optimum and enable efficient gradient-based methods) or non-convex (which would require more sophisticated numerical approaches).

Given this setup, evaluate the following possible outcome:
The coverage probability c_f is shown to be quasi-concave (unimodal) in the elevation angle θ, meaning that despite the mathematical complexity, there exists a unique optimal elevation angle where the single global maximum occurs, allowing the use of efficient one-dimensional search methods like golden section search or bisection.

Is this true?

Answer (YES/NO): NO